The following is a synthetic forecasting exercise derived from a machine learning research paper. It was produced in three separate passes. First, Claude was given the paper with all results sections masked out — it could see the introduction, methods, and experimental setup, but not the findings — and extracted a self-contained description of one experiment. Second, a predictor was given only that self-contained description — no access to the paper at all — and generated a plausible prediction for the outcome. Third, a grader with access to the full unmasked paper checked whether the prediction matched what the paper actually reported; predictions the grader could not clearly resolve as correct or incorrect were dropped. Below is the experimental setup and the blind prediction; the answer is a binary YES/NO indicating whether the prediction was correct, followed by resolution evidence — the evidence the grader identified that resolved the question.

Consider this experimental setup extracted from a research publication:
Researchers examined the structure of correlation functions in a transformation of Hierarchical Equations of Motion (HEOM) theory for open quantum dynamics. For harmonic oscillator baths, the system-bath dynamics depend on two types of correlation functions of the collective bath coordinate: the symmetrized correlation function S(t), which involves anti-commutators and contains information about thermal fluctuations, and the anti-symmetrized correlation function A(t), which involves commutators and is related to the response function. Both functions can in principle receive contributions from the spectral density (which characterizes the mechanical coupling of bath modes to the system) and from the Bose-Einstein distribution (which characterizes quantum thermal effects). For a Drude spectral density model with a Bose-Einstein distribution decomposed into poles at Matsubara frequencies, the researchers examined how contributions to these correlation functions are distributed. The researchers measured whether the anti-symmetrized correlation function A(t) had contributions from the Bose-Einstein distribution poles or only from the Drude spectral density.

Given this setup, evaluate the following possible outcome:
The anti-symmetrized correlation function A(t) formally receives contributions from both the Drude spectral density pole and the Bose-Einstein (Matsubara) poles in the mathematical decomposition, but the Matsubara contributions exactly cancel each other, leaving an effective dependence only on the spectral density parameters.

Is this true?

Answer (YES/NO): NO